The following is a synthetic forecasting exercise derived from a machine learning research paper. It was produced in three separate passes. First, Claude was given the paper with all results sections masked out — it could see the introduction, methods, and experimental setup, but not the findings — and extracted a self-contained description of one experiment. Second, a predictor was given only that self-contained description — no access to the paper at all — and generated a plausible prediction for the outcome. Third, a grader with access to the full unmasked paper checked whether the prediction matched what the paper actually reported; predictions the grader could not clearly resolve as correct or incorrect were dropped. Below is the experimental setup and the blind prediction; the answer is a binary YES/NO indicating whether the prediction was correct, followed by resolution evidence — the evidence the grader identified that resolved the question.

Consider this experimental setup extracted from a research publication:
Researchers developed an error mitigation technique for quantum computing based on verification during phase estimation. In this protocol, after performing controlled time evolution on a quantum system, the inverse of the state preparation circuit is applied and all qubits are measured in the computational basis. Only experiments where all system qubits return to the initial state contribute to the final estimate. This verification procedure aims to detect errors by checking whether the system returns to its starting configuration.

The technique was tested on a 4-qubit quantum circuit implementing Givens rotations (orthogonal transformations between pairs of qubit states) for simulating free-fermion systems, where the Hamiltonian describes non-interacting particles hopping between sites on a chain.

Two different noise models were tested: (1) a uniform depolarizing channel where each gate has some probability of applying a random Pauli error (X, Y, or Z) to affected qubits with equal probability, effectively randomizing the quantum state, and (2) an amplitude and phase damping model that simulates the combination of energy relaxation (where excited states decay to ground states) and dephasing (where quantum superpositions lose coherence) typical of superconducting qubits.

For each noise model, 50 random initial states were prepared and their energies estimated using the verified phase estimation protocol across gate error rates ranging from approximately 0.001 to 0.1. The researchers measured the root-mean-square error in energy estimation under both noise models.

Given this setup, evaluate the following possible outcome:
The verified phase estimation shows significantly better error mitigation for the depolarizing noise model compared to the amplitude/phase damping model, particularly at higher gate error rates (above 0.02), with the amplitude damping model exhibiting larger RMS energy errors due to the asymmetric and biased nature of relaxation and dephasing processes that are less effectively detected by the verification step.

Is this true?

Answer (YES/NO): NO